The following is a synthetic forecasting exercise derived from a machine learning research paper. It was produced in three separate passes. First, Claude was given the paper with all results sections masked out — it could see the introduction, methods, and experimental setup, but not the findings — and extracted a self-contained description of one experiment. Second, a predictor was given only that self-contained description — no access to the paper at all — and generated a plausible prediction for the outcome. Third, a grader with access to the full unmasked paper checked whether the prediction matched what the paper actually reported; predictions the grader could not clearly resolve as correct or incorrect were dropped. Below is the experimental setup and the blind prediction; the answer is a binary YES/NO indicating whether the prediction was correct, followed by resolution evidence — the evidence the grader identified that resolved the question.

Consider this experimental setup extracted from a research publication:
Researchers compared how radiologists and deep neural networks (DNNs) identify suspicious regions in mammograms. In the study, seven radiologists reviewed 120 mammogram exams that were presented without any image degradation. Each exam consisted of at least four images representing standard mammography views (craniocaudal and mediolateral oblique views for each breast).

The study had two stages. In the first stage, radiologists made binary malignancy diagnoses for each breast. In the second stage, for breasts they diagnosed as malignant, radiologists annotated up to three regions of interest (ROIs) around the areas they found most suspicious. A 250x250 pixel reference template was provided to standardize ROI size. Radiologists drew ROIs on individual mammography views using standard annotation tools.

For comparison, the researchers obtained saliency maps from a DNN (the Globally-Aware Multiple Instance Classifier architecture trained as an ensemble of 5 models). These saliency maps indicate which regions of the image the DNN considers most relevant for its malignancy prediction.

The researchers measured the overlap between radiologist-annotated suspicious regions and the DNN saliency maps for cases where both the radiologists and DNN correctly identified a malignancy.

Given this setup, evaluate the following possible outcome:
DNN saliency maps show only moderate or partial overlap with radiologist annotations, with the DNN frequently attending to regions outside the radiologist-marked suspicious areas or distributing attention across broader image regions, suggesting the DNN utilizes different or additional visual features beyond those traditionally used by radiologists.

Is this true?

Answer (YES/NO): YES